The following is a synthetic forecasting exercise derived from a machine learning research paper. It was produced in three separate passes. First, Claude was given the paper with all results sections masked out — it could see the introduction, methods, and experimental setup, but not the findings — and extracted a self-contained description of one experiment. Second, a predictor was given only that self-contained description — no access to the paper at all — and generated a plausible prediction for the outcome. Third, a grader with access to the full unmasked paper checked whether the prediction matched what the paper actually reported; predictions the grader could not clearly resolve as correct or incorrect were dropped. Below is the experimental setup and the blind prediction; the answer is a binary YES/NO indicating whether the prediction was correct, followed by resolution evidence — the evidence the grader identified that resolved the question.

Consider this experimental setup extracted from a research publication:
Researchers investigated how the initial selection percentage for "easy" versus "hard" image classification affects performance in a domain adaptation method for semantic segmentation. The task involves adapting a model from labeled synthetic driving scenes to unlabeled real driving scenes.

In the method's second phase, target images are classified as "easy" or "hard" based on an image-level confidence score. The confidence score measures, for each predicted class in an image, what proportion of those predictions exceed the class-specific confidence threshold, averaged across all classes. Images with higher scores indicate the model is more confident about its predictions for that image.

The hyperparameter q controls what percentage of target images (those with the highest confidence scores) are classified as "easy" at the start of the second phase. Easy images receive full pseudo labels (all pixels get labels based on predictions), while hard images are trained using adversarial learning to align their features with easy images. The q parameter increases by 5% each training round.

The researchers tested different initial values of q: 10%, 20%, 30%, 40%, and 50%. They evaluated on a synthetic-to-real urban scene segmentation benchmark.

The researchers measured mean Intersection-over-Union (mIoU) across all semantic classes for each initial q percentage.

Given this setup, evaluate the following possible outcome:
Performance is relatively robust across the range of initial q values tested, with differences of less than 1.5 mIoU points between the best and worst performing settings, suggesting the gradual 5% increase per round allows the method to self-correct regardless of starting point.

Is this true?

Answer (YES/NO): NO